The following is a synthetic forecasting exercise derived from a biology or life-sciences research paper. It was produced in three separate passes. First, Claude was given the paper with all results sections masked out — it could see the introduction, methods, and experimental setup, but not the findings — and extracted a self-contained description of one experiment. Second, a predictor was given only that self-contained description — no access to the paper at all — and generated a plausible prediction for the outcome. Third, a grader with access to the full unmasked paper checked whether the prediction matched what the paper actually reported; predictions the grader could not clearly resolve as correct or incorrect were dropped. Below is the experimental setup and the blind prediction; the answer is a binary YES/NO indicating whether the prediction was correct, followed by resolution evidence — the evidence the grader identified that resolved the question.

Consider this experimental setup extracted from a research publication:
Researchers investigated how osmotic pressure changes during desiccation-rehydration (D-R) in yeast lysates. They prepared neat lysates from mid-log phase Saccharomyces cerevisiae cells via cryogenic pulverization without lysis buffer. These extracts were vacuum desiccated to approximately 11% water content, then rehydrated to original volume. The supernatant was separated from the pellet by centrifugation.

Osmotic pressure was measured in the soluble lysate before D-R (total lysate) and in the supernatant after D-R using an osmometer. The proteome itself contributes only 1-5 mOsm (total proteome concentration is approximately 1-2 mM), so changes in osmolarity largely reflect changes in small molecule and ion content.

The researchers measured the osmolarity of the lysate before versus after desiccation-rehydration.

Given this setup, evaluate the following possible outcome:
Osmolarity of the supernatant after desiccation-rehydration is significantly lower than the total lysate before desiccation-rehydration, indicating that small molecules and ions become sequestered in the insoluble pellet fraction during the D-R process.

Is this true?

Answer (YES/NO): YES